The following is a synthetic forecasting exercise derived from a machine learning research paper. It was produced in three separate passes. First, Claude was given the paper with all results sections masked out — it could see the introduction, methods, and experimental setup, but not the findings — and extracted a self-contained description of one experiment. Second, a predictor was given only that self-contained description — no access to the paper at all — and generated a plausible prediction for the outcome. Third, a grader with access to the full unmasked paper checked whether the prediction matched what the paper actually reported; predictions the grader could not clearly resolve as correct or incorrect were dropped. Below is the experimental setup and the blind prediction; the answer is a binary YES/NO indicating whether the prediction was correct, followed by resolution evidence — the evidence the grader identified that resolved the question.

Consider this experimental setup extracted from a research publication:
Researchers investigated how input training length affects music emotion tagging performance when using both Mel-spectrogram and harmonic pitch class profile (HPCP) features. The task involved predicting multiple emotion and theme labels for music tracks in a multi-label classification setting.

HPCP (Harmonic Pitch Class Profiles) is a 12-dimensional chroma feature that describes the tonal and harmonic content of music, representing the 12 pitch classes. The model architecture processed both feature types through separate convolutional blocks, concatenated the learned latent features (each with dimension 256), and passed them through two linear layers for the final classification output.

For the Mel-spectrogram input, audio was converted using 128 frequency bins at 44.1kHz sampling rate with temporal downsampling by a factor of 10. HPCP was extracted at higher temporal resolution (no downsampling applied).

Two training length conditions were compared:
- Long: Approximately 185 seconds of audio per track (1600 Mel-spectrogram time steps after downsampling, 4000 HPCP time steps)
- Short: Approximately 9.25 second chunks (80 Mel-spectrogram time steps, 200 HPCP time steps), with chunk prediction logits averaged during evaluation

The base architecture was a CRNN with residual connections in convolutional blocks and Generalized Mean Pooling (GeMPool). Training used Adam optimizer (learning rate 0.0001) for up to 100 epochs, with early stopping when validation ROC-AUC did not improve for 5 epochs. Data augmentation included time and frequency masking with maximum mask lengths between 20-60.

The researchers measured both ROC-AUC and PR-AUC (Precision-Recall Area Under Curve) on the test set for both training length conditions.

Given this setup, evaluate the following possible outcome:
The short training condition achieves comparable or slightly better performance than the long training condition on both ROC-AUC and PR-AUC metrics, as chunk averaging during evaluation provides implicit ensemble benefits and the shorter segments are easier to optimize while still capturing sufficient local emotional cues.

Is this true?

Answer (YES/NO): NO